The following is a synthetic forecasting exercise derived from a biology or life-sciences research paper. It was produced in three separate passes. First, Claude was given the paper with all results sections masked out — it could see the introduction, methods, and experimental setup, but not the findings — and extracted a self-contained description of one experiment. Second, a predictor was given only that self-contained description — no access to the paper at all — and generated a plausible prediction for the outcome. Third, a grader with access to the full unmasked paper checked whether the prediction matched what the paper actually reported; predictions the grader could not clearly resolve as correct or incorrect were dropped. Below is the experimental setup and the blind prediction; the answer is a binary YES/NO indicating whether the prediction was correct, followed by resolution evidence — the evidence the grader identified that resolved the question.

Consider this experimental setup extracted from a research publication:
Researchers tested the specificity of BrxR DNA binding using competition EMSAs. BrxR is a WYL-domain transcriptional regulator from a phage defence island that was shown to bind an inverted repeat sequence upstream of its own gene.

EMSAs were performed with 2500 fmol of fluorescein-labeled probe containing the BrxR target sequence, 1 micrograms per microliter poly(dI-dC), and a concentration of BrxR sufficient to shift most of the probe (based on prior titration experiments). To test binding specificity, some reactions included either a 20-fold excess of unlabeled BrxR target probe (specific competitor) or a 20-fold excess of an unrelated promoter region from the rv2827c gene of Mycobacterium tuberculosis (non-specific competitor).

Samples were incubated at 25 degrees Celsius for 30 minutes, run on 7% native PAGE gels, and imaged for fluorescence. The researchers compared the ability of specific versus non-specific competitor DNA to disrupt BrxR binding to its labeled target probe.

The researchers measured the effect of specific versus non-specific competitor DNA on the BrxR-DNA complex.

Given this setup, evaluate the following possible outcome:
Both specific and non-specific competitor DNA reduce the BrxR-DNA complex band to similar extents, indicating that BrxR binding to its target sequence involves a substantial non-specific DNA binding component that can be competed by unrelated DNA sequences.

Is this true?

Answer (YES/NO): NO